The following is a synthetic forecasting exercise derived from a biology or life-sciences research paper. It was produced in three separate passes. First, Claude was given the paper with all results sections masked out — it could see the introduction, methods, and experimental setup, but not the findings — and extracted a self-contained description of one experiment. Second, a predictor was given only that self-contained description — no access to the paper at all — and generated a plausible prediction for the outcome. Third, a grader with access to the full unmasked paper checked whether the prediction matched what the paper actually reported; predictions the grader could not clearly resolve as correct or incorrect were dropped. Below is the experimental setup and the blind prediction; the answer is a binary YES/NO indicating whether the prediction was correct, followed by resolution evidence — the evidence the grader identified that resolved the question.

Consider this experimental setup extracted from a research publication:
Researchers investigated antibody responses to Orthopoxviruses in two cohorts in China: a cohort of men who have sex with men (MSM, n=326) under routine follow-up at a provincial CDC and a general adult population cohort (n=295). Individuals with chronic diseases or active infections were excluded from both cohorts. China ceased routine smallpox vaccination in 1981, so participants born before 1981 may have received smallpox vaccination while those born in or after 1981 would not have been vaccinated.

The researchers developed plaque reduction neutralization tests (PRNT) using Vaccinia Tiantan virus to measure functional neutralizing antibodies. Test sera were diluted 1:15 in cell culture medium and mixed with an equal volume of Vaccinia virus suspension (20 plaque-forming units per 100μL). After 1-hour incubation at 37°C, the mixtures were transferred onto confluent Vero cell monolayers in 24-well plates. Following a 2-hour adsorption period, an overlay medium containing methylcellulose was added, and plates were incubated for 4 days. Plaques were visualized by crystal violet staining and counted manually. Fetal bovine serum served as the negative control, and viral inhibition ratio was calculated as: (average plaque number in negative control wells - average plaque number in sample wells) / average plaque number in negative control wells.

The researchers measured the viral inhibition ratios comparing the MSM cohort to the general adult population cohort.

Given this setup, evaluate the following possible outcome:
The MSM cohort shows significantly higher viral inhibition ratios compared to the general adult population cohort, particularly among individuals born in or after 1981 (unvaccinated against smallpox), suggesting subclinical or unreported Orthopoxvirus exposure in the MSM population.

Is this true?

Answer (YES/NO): NO